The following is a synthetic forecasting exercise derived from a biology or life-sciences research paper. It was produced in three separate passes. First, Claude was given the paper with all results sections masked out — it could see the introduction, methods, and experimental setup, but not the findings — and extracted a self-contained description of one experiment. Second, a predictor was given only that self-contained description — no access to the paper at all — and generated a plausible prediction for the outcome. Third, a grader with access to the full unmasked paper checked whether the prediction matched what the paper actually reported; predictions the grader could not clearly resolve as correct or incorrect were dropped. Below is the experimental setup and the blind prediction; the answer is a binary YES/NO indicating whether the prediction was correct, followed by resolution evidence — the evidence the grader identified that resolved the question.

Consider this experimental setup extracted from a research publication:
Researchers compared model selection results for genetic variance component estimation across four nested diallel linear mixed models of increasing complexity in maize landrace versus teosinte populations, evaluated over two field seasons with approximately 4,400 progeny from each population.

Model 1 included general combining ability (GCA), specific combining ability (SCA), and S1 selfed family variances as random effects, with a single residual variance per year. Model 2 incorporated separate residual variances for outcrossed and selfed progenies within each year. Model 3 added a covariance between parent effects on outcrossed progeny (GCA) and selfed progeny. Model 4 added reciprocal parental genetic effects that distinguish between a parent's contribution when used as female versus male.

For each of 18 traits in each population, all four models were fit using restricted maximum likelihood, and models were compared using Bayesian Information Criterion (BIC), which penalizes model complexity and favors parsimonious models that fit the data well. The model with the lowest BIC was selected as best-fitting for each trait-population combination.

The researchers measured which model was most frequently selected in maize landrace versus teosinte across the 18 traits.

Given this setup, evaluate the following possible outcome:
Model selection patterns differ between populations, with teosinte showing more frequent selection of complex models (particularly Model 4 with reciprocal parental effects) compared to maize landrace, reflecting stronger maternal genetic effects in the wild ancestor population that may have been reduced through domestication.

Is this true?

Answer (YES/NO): NO